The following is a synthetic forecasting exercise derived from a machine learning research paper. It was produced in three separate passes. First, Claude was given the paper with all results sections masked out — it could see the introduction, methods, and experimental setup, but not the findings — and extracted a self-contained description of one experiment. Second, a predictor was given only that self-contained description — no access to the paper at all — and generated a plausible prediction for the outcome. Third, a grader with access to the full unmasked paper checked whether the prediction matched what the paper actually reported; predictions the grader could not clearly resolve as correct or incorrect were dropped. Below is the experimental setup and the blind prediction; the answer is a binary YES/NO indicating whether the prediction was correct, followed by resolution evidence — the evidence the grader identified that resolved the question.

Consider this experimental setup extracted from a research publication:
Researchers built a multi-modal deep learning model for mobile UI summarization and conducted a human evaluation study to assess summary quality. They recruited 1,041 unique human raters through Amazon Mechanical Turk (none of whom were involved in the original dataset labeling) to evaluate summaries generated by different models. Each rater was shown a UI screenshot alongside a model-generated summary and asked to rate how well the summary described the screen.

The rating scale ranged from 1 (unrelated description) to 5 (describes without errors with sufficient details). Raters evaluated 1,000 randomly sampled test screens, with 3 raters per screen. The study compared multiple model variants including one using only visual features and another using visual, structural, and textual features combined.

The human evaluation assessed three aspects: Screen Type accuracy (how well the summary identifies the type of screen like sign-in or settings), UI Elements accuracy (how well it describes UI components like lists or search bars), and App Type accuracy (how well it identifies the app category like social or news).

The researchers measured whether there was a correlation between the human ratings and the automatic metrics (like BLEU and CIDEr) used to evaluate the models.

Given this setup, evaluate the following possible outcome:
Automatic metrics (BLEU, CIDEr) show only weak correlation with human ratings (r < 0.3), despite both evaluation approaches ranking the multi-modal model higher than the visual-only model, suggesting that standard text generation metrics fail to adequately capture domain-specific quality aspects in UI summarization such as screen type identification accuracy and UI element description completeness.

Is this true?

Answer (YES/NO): NO